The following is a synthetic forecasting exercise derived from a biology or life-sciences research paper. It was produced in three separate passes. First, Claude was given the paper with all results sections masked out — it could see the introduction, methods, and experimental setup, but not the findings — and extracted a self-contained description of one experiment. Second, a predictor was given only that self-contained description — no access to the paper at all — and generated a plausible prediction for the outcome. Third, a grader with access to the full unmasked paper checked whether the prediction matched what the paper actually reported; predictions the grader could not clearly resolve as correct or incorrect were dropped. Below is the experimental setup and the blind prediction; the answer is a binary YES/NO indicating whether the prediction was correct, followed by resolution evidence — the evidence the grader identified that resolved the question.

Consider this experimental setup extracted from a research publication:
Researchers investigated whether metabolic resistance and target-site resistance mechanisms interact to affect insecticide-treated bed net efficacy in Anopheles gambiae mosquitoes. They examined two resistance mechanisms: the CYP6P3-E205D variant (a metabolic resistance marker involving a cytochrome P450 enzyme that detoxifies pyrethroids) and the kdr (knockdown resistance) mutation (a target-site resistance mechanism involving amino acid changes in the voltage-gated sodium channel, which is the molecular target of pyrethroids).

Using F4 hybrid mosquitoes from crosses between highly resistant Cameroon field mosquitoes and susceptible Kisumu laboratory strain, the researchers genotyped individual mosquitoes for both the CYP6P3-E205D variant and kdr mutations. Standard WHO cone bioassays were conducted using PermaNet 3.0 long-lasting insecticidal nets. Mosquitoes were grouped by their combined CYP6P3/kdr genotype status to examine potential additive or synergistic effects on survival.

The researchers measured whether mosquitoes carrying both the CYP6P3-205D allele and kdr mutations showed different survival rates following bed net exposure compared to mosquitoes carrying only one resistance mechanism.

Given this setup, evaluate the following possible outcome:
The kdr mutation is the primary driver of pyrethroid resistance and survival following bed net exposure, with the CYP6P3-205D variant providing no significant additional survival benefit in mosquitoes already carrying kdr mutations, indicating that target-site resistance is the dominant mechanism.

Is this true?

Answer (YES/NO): NO